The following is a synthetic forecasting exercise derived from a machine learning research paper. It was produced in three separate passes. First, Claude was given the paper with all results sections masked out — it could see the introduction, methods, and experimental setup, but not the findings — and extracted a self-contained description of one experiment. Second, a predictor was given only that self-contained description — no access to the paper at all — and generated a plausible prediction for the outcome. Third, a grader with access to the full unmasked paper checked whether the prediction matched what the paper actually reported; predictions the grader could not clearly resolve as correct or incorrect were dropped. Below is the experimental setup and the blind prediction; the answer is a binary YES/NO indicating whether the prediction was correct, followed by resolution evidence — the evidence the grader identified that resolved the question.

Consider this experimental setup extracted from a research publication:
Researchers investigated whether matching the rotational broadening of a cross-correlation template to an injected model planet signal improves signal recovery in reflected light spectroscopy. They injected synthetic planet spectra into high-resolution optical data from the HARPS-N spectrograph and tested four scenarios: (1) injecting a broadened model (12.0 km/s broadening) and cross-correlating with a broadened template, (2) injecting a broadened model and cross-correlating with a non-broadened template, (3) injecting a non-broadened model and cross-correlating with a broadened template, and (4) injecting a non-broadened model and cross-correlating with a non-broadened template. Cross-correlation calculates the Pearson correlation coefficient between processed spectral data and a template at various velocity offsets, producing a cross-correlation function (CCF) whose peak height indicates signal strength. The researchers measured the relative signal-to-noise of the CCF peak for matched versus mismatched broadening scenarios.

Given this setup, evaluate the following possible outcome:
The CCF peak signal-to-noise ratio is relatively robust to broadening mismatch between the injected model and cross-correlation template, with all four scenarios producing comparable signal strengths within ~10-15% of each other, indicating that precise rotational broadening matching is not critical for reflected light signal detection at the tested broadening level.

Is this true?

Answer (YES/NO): NO